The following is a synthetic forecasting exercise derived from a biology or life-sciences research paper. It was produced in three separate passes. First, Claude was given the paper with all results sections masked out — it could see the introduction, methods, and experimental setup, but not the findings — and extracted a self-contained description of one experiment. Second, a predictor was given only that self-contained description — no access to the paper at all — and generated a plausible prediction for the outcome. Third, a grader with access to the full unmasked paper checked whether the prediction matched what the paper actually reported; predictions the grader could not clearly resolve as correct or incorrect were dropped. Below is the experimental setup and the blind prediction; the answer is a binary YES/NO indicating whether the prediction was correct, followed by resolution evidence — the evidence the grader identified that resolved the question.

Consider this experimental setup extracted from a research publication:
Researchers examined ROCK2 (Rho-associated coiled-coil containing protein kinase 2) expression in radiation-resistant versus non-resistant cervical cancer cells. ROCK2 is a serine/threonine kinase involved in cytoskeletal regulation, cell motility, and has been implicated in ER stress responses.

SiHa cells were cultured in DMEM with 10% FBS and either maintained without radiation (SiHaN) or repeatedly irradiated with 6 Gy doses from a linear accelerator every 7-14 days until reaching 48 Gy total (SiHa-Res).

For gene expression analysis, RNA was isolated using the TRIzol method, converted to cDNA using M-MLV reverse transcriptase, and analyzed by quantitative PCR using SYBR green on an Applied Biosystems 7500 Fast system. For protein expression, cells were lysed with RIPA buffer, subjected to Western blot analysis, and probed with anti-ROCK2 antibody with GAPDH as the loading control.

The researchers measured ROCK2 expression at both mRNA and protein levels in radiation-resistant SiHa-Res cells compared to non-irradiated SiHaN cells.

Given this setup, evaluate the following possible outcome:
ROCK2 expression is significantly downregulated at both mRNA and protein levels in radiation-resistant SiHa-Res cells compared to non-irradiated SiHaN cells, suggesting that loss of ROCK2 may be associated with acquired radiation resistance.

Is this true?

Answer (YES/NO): NO